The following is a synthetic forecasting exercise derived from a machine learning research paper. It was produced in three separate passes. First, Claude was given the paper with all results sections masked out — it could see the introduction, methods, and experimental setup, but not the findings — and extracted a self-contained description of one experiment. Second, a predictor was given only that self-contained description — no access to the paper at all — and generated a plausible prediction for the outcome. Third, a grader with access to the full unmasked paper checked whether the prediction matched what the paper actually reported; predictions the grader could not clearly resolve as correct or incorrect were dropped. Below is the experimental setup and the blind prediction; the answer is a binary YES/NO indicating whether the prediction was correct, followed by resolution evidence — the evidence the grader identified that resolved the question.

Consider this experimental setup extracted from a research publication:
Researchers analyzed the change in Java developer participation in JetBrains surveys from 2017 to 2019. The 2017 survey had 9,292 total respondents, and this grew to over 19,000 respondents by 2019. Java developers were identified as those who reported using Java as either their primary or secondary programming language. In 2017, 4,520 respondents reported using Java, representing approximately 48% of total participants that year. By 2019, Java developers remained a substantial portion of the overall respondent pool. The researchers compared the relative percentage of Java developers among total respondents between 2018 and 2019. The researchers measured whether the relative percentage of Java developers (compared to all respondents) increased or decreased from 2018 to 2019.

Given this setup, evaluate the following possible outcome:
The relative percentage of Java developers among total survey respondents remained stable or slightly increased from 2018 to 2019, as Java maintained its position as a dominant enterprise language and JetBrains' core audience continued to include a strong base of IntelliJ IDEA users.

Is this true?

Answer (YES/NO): NO